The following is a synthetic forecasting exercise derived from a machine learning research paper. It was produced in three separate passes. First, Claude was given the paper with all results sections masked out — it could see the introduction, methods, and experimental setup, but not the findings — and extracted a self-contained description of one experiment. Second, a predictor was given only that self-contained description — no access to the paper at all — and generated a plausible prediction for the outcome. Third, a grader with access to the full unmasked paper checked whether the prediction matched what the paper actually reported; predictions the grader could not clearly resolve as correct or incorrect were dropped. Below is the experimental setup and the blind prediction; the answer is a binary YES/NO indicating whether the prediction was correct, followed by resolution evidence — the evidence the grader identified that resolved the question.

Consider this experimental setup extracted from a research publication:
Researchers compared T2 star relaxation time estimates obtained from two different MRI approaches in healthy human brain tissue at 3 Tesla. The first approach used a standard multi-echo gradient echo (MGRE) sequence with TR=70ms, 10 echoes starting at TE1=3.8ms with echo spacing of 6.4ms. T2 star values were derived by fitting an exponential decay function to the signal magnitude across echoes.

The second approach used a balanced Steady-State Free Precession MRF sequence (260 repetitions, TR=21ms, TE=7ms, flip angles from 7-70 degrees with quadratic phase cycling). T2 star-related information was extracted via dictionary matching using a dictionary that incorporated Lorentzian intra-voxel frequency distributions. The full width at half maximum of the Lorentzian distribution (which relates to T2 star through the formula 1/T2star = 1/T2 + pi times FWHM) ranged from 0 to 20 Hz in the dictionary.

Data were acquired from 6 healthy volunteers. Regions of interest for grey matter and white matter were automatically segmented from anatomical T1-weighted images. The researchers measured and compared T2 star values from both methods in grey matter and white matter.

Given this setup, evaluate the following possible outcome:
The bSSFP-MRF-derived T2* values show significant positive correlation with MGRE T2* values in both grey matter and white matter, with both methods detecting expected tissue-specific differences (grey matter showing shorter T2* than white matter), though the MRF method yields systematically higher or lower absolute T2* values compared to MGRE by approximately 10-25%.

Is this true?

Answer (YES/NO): NO